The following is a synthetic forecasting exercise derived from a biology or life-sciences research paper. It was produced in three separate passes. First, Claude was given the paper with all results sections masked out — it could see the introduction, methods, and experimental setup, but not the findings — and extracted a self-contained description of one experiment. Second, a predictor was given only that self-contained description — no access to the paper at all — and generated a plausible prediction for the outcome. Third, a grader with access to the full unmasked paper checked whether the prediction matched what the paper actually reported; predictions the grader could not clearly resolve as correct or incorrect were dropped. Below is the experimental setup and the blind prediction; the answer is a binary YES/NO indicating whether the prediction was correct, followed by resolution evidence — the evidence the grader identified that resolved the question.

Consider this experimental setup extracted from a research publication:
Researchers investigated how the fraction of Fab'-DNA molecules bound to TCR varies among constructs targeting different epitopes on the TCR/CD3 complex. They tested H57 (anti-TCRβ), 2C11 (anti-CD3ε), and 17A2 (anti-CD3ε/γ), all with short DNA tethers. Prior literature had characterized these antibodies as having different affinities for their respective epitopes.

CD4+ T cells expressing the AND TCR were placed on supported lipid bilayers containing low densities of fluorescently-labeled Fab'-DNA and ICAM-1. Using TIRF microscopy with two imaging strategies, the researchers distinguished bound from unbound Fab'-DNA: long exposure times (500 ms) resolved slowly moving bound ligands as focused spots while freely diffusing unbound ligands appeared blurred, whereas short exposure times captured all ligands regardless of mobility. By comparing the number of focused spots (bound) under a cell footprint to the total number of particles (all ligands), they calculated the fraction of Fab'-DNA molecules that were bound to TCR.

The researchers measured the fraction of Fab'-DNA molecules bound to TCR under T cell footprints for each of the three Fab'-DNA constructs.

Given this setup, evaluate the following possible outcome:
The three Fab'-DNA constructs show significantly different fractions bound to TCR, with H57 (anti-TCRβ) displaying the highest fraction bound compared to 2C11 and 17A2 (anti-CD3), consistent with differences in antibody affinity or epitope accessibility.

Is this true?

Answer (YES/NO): NO